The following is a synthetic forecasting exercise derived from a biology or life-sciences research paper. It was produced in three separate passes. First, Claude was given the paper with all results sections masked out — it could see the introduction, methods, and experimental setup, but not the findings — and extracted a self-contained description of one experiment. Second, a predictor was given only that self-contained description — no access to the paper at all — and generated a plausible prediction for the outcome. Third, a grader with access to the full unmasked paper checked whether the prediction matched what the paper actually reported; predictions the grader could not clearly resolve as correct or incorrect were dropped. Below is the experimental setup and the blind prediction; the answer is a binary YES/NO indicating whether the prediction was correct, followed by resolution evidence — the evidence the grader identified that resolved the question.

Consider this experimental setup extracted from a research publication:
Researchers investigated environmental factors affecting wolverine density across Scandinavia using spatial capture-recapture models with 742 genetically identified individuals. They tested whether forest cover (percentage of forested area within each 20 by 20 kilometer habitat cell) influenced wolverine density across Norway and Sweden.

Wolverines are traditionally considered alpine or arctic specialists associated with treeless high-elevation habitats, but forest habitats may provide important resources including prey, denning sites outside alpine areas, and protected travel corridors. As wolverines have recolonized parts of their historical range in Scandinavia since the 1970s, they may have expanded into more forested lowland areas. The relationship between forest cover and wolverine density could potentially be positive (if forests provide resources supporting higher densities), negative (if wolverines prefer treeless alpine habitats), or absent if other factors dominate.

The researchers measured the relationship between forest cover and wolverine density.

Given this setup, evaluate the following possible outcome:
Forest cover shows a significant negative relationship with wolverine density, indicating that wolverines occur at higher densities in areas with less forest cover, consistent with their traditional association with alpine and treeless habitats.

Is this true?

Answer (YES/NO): NO